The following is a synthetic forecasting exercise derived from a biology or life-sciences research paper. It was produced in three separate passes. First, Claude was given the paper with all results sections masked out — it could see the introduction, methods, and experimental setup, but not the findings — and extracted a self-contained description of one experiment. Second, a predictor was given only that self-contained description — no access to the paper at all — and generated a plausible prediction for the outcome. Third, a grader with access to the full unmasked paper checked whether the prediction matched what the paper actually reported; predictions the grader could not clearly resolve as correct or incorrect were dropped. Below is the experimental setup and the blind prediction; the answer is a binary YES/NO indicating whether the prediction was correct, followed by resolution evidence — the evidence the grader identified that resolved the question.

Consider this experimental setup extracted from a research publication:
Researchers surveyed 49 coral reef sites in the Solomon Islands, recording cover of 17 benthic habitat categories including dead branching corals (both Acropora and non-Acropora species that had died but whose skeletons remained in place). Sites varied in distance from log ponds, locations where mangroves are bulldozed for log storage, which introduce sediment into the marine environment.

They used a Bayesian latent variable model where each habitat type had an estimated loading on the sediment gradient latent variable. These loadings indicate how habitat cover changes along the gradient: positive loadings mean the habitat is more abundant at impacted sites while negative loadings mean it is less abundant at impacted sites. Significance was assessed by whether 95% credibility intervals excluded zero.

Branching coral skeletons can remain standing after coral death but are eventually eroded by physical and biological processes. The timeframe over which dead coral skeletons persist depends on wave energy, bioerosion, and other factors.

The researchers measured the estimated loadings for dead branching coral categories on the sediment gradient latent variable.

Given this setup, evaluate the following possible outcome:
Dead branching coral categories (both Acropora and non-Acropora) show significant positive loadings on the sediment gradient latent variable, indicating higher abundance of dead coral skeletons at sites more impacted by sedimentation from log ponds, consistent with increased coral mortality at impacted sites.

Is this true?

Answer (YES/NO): NO